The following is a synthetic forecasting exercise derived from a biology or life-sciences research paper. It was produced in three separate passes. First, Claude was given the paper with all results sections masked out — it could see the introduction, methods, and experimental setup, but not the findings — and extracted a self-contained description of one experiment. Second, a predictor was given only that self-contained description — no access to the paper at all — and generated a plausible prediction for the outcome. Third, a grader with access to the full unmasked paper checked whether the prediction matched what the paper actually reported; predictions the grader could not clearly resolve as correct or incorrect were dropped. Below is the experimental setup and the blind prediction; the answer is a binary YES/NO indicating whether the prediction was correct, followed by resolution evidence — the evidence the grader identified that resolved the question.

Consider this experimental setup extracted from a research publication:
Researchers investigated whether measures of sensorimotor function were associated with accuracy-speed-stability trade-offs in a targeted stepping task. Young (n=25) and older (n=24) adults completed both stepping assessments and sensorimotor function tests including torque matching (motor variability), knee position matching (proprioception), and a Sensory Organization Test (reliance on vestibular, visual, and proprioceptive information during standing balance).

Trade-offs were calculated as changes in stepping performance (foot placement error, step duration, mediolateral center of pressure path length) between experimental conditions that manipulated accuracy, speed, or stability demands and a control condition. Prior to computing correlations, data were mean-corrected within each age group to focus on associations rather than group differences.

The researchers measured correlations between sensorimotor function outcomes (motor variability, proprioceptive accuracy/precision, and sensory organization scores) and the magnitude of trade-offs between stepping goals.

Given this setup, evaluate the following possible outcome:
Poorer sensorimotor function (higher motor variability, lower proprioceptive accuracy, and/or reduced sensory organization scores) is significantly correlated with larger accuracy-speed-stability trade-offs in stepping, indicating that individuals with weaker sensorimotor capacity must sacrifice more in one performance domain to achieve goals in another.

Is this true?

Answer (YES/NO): NO